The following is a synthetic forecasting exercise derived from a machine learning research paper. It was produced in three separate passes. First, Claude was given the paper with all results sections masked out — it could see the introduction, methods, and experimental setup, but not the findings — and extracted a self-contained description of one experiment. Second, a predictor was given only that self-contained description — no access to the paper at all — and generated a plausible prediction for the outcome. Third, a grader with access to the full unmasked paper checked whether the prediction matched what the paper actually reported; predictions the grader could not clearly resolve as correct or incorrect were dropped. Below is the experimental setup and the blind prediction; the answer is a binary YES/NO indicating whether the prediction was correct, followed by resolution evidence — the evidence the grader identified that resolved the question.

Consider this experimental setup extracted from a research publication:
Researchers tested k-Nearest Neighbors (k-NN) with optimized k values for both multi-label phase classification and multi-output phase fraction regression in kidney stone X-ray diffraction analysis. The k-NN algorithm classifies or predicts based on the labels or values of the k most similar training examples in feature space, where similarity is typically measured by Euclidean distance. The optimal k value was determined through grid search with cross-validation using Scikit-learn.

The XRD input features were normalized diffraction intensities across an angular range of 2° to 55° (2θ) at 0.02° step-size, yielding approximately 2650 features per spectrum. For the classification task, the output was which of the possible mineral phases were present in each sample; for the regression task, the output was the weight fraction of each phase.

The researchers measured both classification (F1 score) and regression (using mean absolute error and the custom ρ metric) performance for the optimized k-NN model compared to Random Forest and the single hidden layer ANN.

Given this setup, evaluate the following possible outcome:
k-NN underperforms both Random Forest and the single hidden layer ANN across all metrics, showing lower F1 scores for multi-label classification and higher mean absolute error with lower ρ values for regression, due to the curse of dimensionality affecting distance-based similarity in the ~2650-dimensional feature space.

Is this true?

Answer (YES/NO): NO